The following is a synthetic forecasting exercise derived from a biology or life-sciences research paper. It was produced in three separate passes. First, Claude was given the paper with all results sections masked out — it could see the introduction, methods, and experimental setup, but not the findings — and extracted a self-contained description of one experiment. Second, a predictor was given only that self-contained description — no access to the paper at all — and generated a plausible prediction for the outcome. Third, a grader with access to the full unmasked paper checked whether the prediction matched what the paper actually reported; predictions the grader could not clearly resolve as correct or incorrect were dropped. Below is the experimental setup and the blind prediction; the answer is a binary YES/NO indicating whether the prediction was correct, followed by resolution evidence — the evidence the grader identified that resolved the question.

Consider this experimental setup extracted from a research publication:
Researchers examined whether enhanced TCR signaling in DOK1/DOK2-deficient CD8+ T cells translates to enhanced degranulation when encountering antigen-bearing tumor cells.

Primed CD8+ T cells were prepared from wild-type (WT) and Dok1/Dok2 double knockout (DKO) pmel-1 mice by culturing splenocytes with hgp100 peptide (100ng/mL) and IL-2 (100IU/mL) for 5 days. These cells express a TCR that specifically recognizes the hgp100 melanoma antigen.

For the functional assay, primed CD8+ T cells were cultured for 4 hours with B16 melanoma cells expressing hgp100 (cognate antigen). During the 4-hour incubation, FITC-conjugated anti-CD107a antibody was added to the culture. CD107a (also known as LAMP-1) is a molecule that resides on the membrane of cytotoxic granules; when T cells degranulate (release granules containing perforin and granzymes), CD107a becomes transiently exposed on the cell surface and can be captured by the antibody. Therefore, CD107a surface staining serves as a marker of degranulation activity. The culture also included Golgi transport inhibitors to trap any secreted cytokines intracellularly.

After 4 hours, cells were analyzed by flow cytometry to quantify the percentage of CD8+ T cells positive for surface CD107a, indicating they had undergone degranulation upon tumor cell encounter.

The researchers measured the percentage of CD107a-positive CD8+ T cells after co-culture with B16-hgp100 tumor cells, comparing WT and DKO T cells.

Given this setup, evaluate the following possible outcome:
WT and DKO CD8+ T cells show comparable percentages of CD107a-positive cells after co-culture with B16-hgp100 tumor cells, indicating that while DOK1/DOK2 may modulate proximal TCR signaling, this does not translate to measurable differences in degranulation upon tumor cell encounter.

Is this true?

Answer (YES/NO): YES